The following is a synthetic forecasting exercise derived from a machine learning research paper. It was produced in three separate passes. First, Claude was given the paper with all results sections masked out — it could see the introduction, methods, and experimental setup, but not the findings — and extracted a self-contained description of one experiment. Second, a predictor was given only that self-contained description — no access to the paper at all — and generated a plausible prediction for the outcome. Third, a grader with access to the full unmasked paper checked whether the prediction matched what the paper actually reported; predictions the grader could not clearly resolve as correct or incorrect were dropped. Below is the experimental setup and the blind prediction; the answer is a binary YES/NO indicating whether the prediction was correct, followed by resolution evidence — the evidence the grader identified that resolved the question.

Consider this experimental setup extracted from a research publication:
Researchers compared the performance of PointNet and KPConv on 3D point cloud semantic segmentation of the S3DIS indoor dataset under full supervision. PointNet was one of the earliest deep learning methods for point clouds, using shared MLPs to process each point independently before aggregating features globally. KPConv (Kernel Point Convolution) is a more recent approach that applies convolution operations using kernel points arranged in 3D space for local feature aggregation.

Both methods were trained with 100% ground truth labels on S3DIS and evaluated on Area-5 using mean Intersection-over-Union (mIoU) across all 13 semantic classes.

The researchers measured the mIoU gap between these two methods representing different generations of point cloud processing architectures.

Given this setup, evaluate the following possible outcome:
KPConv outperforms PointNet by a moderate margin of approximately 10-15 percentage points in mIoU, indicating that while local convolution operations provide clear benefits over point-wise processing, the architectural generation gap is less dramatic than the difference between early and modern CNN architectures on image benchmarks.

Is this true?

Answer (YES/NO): NO